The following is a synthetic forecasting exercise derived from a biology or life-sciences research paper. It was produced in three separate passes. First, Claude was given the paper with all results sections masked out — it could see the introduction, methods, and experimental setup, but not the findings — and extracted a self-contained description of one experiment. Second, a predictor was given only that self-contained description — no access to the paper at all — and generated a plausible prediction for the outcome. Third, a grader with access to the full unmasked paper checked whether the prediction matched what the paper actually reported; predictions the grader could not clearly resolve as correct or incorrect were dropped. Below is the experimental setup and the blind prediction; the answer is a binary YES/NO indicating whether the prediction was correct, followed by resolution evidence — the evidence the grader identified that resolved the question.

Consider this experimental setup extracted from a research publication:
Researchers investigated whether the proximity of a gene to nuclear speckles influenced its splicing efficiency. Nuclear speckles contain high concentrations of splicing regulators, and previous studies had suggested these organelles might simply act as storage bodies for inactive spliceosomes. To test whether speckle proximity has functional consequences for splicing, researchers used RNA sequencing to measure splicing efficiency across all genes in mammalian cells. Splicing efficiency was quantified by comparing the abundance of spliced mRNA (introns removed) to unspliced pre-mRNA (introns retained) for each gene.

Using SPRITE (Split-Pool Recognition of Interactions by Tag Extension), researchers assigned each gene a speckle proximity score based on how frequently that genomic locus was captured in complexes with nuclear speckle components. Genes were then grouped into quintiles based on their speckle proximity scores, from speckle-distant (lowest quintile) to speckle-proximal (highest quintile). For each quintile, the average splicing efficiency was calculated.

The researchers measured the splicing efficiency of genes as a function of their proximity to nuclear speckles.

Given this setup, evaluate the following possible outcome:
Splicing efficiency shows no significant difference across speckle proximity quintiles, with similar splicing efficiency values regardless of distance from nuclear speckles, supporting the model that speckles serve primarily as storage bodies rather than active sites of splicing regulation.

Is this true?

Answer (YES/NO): NO